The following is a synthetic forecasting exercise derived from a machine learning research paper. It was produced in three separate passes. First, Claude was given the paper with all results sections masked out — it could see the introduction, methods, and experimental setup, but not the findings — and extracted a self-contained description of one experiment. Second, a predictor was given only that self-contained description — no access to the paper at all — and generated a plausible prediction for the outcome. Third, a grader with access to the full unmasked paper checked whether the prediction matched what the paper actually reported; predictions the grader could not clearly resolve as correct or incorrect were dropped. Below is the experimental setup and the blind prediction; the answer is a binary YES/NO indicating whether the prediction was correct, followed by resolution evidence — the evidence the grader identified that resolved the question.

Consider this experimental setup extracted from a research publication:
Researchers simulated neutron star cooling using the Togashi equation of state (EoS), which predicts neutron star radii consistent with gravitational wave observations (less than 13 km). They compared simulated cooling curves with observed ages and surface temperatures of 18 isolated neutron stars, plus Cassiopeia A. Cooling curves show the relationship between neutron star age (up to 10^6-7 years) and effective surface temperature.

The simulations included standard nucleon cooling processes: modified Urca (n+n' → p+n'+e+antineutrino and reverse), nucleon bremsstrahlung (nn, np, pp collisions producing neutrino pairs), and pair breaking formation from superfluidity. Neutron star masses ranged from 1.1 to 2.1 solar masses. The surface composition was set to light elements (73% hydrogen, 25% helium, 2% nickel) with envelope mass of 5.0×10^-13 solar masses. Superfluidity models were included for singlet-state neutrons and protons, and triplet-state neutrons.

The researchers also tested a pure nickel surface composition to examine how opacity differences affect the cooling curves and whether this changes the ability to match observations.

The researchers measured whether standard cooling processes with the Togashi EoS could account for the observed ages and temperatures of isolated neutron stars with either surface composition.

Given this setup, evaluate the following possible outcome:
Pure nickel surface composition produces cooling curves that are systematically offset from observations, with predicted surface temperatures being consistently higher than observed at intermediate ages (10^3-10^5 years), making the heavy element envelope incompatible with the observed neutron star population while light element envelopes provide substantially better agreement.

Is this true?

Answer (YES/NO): NO